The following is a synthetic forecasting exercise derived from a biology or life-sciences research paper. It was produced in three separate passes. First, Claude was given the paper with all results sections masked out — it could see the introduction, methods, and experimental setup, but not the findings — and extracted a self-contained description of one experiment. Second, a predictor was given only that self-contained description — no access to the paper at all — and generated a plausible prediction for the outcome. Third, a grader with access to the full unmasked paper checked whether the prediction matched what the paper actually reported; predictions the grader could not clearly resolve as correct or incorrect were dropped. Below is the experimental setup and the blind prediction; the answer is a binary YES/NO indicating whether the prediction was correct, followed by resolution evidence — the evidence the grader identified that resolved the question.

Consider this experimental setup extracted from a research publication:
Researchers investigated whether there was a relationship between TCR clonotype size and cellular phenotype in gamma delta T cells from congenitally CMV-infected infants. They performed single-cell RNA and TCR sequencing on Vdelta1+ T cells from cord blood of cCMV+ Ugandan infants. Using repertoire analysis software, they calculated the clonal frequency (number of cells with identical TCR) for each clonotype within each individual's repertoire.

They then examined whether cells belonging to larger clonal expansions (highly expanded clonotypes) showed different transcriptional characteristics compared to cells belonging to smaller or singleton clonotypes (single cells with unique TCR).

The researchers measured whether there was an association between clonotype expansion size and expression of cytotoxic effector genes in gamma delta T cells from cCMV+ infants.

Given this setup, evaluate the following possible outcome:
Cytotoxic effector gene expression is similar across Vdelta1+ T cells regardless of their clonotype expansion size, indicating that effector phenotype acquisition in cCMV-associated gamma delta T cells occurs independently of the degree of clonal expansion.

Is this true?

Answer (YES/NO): NO